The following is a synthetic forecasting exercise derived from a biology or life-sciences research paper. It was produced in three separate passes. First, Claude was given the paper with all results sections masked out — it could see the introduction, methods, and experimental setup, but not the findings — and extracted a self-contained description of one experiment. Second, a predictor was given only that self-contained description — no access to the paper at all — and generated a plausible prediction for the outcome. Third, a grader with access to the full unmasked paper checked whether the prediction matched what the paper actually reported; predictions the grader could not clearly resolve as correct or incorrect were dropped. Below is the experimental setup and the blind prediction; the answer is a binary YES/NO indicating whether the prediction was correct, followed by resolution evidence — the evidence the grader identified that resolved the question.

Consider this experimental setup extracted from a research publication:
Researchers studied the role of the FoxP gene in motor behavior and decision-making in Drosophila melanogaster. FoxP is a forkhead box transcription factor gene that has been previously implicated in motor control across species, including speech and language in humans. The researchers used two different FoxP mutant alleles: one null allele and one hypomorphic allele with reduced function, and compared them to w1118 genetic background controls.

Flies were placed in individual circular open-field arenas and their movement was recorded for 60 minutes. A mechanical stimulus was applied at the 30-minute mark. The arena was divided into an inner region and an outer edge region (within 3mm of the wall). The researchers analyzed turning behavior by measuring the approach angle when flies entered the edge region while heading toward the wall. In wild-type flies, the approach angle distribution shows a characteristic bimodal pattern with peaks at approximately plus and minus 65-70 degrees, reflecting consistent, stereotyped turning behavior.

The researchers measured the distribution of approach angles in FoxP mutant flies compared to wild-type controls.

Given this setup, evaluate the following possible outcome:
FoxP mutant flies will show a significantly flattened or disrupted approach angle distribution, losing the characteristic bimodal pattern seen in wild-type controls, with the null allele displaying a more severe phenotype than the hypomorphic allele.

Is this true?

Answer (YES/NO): NO